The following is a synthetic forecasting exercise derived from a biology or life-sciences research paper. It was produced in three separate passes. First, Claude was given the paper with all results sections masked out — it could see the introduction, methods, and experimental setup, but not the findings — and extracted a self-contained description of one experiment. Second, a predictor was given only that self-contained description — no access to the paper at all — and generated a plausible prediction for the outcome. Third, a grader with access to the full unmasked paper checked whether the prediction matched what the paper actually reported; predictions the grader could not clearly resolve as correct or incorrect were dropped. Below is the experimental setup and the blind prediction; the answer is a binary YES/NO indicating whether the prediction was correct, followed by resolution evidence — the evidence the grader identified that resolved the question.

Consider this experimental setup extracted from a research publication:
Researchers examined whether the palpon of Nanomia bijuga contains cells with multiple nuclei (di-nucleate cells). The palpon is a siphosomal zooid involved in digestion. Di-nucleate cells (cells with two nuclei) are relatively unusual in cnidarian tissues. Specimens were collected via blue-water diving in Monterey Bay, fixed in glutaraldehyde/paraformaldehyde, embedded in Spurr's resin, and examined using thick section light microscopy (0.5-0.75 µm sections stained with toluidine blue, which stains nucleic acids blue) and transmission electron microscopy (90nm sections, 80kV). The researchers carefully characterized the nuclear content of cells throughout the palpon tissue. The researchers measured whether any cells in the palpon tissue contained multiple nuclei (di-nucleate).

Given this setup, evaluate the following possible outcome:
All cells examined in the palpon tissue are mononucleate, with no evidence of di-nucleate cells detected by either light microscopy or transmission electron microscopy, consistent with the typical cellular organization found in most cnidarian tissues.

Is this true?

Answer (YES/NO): NO